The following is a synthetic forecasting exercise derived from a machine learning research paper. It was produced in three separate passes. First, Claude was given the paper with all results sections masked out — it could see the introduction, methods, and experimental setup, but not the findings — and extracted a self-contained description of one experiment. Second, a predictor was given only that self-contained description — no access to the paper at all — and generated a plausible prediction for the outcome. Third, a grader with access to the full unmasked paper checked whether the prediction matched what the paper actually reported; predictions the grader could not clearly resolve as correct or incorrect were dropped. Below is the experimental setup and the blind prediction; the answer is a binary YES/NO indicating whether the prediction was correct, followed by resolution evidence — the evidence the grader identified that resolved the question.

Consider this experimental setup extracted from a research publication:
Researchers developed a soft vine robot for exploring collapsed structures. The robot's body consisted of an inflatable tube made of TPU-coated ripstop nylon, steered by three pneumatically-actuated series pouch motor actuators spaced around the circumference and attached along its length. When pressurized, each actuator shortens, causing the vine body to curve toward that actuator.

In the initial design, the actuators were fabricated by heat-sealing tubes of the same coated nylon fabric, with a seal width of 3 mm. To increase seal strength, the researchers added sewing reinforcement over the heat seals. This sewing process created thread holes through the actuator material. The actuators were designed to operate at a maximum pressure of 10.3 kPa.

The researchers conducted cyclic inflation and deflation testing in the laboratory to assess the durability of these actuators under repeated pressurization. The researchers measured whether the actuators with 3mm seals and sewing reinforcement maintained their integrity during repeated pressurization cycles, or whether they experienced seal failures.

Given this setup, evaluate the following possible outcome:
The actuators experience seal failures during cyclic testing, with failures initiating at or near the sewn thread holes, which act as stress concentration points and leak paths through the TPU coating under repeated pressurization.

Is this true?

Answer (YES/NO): YES